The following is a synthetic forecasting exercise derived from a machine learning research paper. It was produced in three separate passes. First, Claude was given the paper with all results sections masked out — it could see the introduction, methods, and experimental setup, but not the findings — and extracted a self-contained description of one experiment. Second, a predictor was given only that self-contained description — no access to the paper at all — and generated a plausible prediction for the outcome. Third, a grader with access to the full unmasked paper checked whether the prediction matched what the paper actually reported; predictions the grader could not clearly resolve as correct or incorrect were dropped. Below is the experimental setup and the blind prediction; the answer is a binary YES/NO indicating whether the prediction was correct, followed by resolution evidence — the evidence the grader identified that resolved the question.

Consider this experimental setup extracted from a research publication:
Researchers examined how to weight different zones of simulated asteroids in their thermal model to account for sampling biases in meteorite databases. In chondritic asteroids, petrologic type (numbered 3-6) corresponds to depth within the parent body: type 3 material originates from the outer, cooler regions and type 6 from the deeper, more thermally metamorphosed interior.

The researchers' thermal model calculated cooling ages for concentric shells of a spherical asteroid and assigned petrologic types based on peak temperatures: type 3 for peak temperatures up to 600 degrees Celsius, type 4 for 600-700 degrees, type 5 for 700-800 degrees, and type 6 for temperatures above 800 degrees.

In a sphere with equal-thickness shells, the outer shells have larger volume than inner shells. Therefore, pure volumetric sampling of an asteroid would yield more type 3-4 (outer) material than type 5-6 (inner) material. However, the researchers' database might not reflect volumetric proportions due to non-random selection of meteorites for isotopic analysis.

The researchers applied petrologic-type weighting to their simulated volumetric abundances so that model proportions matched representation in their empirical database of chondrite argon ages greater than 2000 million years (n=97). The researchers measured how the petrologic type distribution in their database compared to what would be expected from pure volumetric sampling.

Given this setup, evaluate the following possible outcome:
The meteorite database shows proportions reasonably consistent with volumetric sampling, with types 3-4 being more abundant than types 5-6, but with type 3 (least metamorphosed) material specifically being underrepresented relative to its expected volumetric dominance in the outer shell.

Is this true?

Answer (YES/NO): NO